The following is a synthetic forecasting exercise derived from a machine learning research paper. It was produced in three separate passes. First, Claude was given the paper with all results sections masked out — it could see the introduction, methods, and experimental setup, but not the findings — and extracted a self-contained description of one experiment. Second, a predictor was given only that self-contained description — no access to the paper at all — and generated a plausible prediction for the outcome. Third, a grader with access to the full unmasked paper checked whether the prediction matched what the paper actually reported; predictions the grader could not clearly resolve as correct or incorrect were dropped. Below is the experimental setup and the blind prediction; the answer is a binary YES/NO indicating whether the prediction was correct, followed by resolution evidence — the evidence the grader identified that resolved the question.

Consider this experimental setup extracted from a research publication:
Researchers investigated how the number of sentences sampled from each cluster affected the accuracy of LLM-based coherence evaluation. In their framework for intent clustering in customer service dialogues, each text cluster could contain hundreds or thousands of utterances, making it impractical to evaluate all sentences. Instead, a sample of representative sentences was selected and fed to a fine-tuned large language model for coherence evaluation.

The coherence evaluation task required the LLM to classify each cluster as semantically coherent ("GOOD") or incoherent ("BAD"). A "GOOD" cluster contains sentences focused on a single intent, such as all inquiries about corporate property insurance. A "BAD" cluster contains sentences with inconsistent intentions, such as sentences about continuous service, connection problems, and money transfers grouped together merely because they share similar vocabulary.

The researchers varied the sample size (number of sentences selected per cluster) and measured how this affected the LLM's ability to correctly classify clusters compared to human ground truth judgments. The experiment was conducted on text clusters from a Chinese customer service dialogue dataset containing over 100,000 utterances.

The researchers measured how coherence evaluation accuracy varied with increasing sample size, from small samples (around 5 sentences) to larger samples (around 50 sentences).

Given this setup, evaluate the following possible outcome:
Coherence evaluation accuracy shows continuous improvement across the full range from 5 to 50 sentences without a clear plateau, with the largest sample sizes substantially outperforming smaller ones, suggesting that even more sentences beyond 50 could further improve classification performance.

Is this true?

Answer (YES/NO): NO